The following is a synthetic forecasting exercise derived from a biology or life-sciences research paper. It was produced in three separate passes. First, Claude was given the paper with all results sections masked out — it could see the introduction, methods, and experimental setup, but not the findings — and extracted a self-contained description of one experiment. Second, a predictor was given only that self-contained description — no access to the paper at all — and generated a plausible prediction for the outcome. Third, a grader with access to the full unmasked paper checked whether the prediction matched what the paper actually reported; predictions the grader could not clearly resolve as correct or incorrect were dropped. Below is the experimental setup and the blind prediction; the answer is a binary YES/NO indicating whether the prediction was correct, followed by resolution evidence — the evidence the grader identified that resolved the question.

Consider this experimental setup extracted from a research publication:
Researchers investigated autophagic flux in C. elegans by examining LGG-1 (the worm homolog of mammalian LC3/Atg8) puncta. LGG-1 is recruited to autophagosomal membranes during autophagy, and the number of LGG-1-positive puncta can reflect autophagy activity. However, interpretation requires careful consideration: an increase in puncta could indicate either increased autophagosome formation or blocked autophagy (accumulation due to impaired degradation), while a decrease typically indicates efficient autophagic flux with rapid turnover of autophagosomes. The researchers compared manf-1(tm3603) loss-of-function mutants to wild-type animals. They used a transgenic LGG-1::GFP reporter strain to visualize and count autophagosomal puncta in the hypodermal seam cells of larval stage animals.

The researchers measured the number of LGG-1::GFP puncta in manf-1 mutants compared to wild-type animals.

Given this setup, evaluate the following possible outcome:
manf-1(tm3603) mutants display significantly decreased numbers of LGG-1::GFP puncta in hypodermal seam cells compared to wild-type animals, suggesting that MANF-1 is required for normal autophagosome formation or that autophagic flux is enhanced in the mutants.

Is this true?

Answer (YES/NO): NO